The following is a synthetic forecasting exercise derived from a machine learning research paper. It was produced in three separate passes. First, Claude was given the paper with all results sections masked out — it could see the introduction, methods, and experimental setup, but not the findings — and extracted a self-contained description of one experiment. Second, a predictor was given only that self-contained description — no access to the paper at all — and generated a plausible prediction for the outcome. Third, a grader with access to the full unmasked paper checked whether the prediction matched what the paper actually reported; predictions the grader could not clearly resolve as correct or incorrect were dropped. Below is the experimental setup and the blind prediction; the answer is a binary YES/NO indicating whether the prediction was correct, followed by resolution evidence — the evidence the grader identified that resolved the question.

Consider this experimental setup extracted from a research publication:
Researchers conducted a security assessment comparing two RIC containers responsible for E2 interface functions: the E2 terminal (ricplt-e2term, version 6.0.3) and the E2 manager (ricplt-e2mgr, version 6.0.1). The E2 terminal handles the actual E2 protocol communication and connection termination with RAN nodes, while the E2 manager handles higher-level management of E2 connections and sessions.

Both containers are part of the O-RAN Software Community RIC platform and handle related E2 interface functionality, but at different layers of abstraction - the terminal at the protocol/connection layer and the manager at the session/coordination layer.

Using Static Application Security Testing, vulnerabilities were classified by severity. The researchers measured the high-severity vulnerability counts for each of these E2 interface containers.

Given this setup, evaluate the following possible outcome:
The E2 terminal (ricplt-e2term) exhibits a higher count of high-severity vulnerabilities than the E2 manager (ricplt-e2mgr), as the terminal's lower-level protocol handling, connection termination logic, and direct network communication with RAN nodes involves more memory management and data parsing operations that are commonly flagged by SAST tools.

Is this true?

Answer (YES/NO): NO